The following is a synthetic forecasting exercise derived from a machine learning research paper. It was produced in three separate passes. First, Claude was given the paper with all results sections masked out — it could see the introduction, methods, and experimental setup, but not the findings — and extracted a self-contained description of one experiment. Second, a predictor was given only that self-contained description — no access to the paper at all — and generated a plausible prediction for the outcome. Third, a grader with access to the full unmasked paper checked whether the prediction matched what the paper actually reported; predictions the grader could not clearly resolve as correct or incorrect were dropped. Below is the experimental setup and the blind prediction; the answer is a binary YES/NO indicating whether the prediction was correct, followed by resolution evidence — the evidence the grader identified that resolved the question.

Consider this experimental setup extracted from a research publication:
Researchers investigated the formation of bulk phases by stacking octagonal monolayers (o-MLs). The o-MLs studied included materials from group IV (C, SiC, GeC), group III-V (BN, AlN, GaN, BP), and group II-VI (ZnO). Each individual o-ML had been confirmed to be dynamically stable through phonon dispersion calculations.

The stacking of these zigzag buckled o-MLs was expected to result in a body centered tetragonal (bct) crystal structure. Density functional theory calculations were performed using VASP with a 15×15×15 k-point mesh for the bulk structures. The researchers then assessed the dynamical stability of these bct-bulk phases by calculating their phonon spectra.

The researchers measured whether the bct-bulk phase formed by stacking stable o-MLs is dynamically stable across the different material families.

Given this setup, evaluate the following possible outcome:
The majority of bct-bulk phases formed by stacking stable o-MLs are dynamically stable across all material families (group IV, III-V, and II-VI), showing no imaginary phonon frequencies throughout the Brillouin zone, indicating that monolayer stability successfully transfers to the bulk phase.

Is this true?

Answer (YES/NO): YES